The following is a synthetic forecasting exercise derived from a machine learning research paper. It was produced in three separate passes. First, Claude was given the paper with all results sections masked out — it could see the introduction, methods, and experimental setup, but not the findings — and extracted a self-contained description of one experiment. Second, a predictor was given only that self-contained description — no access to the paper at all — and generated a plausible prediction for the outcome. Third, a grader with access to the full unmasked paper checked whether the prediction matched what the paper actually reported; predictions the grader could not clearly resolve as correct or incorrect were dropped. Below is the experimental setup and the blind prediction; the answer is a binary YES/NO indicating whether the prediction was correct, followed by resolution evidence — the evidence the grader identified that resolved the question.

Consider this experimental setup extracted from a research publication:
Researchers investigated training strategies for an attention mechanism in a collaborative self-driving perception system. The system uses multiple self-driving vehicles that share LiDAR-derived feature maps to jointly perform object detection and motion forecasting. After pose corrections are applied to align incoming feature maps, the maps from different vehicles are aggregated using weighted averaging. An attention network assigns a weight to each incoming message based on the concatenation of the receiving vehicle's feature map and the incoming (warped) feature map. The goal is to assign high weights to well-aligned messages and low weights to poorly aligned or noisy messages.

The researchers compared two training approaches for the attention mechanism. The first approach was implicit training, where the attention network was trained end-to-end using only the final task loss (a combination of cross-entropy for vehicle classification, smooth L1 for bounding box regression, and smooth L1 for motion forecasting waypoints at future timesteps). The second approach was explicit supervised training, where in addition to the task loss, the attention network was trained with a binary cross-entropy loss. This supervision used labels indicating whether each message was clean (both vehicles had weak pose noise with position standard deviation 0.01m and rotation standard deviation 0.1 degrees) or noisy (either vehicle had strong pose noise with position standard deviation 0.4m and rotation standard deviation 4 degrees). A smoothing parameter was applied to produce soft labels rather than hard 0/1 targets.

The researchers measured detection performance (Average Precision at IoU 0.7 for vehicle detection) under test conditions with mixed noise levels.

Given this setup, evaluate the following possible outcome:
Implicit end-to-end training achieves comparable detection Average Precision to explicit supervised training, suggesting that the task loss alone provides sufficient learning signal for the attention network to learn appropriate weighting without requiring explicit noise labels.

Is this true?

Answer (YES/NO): NO